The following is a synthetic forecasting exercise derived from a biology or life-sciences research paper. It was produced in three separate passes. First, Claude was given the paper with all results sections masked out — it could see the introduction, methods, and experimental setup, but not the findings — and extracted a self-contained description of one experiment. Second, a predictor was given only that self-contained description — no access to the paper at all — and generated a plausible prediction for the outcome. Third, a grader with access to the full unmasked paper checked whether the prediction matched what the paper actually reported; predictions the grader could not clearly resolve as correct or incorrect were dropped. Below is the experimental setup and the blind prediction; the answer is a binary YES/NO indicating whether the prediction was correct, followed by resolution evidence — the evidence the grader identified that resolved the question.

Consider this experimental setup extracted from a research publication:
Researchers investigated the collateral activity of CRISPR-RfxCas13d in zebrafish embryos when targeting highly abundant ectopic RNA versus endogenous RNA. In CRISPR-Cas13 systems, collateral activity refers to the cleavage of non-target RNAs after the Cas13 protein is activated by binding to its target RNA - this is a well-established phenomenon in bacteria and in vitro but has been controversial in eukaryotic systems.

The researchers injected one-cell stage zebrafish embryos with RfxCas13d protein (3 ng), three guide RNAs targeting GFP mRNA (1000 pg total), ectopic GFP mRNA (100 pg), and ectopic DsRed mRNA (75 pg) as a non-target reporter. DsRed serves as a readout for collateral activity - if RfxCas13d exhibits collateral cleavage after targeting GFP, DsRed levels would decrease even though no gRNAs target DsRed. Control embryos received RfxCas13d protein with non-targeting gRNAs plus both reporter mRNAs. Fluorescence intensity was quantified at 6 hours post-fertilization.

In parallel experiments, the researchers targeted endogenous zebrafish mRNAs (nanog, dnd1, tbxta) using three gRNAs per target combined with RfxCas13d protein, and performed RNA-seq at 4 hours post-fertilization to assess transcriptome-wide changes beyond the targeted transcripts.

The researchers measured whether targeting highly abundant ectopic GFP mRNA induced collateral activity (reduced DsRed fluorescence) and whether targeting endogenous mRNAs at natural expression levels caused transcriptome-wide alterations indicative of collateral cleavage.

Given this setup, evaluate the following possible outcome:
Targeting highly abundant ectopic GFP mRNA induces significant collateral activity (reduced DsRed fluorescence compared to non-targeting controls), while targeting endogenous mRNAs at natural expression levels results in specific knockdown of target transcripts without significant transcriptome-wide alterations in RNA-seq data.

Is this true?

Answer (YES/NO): YES